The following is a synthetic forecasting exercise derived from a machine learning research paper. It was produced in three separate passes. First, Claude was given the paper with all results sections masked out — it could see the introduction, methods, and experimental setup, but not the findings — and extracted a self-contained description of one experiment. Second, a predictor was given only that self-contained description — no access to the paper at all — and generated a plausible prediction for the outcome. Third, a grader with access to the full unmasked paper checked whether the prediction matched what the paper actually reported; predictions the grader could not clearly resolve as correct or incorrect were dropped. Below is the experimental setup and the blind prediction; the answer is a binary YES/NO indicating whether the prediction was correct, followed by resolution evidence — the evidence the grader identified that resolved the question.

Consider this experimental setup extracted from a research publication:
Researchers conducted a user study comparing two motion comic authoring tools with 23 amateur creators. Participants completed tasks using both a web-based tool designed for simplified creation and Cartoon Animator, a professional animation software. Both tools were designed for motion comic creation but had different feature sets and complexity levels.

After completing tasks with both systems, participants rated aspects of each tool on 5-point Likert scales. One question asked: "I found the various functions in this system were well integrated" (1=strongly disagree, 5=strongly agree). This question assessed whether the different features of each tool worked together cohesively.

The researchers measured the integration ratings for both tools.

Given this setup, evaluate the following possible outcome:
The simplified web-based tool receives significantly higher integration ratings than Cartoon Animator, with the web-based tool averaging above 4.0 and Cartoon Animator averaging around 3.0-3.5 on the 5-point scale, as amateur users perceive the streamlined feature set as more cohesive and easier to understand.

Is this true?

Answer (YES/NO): NO